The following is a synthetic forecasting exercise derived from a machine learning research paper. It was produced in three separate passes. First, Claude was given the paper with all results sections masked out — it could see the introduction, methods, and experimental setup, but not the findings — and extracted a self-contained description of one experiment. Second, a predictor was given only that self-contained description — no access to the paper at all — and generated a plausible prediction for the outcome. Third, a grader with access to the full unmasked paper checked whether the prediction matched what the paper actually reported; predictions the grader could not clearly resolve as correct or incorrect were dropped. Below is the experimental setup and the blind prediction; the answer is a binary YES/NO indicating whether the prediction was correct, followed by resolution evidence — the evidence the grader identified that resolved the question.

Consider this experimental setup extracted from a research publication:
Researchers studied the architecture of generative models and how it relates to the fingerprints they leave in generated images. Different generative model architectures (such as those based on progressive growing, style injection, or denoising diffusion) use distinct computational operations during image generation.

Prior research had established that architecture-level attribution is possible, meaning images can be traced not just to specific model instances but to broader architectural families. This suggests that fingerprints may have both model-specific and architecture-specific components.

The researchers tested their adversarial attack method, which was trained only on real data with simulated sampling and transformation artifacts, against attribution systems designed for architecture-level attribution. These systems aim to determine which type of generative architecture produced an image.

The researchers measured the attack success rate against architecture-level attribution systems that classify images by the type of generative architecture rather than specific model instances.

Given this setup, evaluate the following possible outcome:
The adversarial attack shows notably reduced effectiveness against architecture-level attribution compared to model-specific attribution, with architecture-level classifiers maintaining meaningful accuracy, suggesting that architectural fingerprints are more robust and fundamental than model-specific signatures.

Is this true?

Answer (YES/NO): NO